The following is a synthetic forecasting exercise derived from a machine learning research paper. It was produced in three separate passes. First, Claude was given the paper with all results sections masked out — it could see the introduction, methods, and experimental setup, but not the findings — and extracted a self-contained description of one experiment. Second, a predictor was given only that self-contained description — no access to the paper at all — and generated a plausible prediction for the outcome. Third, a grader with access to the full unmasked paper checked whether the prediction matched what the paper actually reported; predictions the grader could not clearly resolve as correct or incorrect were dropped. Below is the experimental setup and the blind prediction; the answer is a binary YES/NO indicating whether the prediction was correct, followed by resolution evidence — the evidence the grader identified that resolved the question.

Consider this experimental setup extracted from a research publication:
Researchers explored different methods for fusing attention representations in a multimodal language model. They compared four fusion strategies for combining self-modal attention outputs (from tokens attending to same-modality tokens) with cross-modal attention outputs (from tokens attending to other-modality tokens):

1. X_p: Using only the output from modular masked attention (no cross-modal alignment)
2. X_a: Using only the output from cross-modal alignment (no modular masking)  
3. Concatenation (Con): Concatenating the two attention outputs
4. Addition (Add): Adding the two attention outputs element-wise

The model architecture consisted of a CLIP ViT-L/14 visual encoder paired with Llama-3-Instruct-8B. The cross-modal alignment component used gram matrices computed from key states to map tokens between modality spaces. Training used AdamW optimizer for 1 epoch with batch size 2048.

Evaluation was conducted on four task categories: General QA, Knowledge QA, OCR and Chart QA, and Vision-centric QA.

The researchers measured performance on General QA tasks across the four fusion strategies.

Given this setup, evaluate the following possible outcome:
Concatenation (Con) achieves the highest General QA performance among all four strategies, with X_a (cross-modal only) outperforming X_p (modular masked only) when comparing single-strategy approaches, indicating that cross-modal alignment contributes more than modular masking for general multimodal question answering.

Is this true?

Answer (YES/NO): NO